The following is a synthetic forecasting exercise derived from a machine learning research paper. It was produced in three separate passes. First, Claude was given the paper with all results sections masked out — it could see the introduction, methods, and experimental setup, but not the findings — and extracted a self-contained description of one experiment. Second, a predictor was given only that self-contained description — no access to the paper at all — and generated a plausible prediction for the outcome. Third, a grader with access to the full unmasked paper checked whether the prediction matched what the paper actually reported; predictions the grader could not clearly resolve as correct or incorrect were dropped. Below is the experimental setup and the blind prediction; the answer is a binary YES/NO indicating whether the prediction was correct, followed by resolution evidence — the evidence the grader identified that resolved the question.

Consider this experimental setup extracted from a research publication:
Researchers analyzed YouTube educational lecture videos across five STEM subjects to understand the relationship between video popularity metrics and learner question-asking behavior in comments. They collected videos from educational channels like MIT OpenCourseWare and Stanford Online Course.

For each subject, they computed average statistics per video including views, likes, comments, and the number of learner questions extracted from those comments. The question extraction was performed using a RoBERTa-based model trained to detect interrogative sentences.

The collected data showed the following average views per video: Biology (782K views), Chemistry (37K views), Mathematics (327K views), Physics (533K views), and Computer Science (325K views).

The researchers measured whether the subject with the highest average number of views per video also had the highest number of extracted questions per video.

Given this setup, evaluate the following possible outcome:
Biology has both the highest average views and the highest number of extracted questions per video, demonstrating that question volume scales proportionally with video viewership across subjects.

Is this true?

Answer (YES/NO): NO